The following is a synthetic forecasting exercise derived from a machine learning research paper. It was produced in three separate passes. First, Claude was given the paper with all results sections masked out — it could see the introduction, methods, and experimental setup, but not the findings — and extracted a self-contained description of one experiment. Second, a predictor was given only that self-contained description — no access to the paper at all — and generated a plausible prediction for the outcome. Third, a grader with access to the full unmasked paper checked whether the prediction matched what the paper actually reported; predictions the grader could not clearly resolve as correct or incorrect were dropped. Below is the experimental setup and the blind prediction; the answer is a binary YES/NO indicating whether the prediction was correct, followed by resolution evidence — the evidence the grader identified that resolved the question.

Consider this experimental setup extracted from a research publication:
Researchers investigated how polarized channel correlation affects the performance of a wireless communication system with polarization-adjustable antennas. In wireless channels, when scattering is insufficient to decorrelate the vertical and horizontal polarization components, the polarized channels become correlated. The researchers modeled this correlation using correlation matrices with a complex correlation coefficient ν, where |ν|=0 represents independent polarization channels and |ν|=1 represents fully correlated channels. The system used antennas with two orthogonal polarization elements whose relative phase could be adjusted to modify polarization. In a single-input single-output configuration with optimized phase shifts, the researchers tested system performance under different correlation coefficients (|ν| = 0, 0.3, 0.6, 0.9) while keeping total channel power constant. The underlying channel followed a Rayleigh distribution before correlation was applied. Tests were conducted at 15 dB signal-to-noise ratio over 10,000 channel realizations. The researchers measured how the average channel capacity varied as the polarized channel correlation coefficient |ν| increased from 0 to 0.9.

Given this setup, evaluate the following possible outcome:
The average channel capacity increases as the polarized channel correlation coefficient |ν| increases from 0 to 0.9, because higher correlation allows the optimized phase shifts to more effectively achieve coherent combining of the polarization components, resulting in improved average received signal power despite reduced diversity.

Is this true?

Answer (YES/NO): NO